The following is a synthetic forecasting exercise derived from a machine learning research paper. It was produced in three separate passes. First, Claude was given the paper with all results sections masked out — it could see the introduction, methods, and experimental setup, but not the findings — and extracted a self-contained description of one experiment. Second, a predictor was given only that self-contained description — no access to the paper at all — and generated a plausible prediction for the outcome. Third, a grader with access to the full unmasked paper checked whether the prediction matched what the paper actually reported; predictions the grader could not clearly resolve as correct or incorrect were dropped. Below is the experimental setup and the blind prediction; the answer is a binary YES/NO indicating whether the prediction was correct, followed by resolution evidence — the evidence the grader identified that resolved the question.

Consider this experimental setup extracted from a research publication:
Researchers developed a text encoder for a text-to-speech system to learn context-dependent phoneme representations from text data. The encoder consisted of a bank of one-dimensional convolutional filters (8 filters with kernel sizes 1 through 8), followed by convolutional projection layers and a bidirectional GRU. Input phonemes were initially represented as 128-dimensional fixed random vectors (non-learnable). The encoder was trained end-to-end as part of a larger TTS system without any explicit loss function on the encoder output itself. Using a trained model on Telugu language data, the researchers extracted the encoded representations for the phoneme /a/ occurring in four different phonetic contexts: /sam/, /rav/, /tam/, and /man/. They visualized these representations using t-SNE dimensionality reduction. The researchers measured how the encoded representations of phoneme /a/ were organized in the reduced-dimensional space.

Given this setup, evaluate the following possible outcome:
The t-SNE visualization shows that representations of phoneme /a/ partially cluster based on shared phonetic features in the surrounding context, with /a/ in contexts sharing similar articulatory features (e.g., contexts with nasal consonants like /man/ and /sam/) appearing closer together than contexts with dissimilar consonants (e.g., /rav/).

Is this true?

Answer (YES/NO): NO